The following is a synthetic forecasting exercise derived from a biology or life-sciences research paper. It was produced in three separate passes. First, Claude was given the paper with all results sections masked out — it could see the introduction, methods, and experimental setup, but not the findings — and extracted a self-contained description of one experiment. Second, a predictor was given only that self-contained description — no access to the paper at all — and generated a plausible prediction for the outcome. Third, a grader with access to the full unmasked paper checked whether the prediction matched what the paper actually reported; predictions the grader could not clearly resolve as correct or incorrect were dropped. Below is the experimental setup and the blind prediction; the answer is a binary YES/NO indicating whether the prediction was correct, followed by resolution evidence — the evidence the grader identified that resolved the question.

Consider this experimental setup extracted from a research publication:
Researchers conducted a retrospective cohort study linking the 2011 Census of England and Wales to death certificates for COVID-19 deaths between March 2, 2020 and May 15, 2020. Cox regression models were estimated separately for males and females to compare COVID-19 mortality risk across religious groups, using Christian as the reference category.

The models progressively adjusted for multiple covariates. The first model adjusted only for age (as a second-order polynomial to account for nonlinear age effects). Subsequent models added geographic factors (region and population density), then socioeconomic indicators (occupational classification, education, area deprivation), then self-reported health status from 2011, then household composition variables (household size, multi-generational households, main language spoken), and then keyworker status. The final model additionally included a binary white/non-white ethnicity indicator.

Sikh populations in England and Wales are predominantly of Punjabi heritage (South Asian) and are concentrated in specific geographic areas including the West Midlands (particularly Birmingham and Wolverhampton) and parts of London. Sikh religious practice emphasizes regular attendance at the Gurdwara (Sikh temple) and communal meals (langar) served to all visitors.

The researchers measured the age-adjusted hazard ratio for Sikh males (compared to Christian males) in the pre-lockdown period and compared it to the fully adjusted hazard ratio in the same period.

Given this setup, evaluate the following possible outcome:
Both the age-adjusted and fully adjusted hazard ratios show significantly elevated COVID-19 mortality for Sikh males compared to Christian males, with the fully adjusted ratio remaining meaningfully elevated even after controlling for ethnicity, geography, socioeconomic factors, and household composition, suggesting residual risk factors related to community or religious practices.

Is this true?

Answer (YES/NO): NO